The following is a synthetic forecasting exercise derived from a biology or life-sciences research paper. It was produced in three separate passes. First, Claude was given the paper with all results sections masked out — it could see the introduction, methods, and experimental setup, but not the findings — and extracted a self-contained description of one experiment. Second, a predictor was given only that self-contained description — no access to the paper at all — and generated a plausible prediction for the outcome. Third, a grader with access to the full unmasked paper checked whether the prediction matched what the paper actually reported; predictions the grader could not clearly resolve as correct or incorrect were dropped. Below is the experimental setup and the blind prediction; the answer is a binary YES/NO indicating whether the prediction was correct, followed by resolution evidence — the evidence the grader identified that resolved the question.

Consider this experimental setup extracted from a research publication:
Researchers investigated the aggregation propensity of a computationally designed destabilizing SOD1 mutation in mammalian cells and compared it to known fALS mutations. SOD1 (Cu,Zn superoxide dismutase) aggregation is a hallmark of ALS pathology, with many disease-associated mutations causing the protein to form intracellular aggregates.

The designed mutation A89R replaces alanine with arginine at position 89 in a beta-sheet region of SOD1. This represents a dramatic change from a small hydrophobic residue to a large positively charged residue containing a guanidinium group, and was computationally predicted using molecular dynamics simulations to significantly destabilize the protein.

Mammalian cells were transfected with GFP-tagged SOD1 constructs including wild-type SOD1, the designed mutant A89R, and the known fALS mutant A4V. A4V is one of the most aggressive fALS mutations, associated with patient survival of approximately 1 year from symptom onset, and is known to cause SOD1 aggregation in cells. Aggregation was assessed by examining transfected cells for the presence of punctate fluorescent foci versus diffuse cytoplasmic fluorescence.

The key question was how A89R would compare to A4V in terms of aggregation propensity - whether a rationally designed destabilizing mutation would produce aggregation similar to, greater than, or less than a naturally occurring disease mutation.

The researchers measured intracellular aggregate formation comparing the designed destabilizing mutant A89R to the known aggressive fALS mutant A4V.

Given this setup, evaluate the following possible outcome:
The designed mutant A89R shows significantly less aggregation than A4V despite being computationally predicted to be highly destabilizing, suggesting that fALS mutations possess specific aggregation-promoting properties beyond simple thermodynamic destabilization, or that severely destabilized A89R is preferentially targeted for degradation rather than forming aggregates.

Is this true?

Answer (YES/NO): NO